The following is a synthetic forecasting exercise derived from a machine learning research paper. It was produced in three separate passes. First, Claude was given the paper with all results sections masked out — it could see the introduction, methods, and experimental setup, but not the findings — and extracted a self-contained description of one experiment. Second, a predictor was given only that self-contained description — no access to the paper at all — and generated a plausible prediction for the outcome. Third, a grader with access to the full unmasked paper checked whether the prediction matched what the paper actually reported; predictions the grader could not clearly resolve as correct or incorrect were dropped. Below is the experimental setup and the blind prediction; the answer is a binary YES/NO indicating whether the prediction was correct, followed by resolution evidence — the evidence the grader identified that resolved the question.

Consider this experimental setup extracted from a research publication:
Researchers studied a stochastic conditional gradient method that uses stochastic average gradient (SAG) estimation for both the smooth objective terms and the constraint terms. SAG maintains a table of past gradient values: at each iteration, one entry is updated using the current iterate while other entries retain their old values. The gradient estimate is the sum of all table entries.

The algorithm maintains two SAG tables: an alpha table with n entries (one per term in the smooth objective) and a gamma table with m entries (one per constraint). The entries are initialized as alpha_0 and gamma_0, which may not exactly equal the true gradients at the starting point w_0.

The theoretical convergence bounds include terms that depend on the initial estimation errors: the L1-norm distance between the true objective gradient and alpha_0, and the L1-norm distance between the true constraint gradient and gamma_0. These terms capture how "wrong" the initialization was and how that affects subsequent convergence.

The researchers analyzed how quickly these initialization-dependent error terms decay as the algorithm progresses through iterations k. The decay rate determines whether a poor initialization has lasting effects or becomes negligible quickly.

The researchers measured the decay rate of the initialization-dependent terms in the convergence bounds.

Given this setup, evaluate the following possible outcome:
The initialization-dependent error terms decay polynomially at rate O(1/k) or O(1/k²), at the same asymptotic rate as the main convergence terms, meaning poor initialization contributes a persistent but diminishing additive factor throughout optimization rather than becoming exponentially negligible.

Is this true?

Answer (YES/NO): NO